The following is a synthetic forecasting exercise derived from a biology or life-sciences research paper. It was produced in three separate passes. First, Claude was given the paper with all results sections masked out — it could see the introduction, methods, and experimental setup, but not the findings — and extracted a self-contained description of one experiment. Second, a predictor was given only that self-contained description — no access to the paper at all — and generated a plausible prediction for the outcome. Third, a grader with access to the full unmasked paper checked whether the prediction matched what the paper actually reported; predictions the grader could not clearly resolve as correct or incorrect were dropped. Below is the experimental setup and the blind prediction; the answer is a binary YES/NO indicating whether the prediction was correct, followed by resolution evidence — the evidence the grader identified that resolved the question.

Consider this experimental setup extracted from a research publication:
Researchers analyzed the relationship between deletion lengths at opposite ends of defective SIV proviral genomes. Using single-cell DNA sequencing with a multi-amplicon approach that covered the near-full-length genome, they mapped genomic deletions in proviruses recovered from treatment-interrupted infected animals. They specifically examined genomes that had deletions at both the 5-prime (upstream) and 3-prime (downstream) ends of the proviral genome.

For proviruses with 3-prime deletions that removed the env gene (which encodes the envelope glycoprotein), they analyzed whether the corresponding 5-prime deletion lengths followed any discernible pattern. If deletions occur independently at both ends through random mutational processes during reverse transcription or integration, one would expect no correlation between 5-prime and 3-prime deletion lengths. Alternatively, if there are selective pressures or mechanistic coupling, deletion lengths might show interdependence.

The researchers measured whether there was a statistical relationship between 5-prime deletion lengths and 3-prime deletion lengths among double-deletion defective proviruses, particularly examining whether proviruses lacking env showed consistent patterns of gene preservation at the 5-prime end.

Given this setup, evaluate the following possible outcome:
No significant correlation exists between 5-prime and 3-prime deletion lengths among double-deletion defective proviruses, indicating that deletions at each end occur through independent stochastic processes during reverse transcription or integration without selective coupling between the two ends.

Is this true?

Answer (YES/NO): NO